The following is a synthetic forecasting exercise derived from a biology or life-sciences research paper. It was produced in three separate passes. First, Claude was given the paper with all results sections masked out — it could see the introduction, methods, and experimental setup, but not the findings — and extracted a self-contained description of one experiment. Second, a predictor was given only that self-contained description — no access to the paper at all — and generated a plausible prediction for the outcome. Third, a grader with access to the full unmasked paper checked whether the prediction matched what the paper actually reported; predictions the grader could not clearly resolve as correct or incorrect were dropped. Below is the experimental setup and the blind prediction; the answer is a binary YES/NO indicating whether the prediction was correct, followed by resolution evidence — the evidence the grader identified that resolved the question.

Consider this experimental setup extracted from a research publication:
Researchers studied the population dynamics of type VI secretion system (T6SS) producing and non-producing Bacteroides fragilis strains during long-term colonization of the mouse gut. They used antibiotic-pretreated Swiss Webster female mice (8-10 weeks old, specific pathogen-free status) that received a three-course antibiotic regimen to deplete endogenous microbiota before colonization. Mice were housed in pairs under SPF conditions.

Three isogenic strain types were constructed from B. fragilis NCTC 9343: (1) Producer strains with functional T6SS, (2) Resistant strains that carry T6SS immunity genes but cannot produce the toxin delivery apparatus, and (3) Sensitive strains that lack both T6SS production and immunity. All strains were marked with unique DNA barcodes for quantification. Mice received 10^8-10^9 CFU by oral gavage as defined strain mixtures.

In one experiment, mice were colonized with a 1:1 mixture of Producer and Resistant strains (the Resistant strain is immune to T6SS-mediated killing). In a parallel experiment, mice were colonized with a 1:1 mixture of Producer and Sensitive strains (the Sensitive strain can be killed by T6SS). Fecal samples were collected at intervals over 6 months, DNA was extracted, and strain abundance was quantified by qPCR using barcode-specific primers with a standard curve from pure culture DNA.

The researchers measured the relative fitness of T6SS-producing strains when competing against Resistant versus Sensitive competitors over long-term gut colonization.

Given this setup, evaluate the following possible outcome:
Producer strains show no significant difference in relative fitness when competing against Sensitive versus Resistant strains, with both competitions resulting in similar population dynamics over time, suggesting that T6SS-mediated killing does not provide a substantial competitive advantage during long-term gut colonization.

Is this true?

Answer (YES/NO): NO